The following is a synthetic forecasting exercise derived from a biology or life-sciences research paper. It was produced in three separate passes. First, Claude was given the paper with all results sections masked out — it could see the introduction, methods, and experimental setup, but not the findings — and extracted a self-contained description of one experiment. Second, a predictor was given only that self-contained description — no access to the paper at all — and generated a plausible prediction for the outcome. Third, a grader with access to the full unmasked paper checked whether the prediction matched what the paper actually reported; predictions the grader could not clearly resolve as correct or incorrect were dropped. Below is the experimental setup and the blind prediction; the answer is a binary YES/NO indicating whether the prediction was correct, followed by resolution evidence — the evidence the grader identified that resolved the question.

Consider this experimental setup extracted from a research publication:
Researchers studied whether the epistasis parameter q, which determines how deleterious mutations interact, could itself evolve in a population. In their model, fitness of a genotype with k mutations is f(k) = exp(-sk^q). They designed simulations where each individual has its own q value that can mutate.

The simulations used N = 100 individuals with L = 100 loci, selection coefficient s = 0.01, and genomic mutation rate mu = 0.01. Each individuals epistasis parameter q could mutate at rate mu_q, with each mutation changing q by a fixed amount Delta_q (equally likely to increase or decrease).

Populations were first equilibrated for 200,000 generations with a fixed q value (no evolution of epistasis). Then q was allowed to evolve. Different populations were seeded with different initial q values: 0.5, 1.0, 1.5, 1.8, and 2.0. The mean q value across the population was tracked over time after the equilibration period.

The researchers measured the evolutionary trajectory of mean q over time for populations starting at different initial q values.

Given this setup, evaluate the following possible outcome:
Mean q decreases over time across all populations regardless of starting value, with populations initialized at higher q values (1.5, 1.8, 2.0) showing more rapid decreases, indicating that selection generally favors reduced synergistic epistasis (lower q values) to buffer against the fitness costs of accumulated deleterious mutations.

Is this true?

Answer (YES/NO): NO